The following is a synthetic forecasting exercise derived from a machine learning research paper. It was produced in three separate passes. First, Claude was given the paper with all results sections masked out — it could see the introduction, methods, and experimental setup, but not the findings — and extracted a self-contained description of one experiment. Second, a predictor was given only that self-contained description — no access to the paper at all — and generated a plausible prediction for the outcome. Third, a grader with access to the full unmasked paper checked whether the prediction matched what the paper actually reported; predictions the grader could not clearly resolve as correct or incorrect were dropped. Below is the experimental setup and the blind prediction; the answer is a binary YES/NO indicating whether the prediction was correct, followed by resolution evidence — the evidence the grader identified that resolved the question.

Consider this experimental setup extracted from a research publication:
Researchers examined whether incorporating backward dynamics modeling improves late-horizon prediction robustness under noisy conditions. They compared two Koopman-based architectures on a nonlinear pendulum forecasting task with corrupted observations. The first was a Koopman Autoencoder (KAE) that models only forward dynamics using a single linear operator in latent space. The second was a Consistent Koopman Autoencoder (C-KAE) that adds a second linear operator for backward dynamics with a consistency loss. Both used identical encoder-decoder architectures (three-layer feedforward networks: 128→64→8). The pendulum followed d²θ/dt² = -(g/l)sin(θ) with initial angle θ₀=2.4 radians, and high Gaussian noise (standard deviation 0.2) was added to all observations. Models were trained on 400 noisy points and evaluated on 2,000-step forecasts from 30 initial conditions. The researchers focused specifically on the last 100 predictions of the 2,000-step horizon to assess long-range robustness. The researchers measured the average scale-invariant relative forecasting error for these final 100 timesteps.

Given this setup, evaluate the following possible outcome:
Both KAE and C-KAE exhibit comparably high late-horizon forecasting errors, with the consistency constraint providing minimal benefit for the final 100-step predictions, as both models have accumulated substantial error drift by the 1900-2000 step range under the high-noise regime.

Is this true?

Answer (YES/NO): YES